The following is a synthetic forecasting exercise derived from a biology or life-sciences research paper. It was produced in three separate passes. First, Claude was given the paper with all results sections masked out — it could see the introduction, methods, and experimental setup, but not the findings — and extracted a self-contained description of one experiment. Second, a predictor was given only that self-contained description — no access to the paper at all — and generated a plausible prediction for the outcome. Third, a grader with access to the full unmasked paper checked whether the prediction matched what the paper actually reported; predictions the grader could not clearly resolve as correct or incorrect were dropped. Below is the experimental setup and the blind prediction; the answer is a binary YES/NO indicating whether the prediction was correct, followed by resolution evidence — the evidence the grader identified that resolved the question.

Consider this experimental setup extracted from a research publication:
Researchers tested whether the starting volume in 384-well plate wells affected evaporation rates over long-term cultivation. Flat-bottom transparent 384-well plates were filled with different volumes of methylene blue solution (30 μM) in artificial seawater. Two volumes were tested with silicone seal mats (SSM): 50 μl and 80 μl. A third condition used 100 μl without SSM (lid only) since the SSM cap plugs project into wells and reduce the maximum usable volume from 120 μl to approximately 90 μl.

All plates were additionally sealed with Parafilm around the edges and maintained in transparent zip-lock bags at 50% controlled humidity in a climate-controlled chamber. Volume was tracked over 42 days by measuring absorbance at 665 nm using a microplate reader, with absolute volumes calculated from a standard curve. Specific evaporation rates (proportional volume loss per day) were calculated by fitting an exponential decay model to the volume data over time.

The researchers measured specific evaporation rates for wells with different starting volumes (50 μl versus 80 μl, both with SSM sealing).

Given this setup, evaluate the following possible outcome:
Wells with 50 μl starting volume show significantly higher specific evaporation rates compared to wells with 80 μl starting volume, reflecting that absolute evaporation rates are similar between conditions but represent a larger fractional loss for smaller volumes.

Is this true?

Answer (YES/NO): NO